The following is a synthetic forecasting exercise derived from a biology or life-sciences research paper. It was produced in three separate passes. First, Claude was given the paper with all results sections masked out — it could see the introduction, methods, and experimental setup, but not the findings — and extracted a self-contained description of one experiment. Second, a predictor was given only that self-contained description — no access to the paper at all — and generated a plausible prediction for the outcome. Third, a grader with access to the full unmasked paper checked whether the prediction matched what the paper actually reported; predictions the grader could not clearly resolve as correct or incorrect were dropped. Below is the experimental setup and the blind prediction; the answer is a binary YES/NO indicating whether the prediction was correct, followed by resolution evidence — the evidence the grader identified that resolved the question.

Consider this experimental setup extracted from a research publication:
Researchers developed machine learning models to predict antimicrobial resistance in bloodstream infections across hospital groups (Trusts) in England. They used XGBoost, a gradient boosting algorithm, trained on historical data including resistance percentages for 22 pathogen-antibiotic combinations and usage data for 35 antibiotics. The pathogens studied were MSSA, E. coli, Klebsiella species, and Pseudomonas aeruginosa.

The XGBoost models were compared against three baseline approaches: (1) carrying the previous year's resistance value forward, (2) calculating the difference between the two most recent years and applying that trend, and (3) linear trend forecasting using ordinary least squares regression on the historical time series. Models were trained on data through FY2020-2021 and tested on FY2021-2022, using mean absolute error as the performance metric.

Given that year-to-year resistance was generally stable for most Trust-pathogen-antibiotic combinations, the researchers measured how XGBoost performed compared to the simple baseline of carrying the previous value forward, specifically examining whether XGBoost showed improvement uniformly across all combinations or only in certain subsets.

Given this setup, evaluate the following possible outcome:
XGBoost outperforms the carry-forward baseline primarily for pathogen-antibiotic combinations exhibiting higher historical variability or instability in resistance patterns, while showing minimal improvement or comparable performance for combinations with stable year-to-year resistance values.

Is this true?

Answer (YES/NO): NO